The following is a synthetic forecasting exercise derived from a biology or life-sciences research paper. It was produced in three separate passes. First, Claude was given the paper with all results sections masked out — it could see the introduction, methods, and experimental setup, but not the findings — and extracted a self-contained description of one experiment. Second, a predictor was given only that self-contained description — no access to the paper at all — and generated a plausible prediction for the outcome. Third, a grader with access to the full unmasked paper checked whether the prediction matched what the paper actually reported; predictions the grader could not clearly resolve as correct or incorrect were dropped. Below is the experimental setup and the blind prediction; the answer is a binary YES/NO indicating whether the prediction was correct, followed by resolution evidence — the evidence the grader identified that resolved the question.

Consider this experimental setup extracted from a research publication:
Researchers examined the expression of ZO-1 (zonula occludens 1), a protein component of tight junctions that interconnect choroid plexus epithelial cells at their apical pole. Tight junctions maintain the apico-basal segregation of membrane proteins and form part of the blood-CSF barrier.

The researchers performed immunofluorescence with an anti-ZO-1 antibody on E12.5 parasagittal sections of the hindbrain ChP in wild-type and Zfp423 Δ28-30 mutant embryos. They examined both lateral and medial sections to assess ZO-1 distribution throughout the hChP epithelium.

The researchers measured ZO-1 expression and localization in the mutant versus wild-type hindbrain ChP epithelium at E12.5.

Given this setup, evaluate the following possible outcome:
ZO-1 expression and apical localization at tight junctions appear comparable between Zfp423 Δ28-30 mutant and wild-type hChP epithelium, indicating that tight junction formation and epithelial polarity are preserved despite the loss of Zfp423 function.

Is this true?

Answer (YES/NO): NO